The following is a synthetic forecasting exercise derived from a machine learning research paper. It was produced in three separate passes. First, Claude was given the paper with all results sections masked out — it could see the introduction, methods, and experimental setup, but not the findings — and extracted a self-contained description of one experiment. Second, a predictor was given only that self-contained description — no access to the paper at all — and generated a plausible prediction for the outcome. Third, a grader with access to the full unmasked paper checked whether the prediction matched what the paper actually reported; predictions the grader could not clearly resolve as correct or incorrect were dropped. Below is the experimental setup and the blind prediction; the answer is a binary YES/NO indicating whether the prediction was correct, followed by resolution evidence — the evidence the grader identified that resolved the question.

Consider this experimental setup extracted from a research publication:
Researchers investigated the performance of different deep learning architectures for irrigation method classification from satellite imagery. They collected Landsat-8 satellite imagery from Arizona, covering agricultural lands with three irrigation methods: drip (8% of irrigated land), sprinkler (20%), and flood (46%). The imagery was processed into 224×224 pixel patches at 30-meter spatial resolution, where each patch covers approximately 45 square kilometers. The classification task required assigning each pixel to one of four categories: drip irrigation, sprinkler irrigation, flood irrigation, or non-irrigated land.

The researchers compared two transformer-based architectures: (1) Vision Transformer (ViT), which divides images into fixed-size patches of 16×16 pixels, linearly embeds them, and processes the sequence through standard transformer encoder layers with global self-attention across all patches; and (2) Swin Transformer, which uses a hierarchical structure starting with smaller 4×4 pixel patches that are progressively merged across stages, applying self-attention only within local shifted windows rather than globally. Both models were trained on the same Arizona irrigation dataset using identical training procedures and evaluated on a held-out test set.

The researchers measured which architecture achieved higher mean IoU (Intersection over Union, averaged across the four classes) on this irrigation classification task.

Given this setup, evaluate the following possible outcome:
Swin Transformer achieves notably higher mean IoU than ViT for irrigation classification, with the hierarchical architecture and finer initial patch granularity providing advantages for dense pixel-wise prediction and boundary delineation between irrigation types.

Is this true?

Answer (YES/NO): YES